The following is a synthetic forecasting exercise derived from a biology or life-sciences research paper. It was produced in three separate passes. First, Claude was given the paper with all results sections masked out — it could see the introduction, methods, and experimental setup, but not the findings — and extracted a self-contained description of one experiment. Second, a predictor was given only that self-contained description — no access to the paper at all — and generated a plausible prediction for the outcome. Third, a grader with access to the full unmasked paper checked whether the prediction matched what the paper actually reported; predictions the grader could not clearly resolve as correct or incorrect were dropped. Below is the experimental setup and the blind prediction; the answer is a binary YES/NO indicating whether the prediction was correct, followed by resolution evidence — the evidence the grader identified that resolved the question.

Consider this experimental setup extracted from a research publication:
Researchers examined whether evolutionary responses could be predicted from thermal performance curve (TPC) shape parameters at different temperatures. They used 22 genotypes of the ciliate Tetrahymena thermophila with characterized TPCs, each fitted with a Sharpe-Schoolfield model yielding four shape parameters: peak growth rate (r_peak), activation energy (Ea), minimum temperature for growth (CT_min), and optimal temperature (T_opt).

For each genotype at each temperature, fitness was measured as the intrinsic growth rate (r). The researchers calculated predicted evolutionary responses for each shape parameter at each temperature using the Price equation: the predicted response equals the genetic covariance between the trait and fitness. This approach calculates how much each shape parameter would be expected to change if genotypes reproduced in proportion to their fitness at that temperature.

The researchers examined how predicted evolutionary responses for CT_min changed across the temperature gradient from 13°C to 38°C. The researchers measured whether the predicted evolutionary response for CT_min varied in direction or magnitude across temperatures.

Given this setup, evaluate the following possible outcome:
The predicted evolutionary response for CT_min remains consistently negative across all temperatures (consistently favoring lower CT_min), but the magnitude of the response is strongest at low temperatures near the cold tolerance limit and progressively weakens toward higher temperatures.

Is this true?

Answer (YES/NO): NO